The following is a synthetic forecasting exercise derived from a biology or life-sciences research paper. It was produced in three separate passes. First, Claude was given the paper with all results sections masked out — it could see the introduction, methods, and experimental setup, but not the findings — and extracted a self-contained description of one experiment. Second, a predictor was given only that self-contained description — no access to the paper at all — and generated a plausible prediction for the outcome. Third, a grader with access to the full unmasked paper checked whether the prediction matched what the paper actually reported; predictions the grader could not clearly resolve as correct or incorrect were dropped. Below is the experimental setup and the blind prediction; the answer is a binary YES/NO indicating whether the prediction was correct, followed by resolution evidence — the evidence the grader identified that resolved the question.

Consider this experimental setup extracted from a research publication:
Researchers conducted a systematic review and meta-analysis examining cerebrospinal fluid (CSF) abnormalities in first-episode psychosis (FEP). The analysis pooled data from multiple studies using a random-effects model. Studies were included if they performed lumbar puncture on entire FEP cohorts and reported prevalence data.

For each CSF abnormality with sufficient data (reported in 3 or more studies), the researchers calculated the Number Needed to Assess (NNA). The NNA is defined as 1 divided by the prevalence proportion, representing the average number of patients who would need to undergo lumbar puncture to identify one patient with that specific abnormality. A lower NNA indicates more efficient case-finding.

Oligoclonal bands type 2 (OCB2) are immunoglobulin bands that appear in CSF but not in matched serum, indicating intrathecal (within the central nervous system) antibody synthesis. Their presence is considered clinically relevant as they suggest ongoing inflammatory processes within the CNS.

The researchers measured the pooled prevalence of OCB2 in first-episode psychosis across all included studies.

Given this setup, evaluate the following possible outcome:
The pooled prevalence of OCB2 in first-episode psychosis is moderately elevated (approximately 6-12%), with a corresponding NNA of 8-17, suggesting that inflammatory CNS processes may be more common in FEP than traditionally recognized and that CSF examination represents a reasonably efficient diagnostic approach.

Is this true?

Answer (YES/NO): YES